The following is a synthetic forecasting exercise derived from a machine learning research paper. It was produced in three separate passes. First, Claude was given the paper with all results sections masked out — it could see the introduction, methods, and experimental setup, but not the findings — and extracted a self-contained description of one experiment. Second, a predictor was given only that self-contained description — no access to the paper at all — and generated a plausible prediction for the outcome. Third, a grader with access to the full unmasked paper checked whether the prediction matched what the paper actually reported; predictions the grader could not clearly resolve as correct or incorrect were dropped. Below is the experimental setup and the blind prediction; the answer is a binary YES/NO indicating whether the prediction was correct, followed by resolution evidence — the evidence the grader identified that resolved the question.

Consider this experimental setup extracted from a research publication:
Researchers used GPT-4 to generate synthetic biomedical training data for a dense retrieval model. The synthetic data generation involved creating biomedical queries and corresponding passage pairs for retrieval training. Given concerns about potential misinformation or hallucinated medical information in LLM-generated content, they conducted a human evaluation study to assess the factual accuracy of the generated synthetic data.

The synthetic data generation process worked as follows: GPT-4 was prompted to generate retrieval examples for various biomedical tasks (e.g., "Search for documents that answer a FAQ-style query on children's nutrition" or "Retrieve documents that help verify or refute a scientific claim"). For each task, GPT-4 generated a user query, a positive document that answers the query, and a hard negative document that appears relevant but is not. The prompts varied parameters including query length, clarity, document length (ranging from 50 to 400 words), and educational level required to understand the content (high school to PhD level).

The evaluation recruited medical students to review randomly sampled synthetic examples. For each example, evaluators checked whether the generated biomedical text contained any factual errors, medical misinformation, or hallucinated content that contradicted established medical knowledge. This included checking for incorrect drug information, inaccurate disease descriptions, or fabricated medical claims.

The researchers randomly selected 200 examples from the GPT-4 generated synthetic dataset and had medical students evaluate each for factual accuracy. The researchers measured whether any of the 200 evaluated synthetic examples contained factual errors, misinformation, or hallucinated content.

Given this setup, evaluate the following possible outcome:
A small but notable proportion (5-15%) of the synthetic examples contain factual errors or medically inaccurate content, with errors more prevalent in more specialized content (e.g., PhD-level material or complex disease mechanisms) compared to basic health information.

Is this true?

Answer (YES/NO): NO